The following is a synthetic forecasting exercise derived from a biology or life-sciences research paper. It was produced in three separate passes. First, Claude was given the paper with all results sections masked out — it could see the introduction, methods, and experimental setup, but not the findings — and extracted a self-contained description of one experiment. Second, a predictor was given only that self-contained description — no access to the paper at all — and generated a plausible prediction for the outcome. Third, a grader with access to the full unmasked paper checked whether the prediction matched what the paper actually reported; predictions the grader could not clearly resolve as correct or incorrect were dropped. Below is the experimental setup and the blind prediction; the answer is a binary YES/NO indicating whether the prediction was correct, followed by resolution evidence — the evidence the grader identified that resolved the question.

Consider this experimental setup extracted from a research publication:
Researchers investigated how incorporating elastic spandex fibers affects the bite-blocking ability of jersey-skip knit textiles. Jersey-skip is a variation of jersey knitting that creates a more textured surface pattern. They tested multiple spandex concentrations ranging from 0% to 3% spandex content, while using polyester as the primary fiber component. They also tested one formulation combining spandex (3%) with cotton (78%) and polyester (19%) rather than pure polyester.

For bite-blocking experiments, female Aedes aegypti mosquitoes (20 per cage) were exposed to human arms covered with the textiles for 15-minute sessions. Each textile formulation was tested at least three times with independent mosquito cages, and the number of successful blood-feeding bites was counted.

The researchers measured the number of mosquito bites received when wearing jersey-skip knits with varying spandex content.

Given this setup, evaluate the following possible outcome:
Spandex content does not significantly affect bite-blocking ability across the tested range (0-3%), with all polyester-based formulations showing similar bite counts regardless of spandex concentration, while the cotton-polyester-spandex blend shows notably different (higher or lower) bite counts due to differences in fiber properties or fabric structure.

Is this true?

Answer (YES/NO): NO